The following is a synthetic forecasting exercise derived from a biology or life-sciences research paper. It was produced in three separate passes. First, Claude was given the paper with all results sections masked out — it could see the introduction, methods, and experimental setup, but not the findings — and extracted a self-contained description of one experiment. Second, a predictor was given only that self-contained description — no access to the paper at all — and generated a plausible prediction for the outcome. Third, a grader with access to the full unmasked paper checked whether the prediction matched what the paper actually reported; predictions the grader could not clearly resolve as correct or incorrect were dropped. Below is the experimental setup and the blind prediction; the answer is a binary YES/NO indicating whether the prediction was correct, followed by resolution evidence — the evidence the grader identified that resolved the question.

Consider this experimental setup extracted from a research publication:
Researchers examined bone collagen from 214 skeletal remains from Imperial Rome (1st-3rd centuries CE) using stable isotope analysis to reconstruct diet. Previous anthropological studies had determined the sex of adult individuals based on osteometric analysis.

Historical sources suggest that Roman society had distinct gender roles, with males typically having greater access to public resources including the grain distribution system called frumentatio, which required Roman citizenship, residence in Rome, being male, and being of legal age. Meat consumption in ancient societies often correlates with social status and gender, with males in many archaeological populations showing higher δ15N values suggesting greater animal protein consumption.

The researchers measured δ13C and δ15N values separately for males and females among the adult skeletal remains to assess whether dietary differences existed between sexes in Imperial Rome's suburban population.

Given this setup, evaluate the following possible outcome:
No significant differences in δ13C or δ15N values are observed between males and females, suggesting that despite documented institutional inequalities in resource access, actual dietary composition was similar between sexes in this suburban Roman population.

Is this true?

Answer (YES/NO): YES